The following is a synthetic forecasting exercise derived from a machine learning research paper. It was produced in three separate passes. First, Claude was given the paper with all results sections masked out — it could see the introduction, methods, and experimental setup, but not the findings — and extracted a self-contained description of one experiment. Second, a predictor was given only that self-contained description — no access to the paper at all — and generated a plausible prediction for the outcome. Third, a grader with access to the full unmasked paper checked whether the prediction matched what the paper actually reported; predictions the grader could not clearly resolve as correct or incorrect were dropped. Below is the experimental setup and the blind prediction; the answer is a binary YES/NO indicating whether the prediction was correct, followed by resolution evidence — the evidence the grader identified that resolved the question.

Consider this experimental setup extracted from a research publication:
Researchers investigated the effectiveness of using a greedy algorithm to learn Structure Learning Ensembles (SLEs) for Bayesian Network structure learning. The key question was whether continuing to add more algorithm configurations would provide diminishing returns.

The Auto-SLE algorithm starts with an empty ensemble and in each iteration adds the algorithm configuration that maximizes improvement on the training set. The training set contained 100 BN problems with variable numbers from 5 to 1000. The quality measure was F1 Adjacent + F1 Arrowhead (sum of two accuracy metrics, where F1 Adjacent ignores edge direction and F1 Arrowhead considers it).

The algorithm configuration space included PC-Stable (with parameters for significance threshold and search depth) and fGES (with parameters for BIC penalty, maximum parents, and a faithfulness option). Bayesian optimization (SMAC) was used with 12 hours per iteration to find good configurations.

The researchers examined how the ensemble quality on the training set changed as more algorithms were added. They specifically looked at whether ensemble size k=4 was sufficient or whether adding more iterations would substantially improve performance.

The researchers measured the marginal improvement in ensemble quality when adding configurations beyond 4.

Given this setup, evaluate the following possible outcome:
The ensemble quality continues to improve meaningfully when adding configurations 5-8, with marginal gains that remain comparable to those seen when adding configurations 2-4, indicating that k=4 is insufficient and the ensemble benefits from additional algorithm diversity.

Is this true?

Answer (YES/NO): NO